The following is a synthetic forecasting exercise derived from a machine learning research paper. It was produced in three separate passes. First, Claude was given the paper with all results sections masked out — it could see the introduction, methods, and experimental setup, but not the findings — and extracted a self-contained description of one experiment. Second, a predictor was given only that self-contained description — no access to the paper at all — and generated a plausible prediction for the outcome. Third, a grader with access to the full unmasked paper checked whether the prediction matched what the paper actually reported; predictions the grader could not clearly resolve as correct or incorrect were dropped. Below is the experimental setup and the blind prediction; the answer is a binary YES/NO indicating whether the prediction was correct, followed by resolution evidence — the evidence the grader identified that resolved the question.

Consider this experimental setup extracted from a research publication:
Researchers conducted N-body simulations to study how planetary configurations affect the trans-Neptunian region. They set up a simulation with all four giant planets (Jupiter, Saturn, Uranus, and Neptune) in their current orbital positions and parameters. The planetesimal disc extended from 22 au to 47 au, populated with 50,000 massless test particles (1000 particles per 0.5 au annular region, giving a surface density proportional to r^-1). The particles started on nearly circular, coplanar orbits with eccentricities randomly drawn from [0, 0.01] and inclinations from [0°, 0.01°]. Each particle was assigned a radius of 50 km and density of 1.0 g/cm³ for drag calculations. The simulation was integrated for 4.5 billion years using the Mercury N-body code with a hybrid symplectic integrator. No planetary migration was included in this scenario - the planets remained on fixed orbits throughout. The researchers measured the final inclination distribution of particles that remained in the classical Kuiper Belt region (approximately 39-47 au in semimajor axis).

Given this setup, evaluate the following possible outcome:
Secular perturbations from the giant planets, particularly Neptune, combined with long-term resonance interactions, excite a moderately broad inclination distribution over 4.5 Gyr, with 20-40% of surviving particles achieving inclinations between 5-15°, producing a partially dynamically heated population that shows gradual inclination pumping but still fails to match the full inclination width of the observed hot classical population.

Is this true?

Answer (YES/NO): NO